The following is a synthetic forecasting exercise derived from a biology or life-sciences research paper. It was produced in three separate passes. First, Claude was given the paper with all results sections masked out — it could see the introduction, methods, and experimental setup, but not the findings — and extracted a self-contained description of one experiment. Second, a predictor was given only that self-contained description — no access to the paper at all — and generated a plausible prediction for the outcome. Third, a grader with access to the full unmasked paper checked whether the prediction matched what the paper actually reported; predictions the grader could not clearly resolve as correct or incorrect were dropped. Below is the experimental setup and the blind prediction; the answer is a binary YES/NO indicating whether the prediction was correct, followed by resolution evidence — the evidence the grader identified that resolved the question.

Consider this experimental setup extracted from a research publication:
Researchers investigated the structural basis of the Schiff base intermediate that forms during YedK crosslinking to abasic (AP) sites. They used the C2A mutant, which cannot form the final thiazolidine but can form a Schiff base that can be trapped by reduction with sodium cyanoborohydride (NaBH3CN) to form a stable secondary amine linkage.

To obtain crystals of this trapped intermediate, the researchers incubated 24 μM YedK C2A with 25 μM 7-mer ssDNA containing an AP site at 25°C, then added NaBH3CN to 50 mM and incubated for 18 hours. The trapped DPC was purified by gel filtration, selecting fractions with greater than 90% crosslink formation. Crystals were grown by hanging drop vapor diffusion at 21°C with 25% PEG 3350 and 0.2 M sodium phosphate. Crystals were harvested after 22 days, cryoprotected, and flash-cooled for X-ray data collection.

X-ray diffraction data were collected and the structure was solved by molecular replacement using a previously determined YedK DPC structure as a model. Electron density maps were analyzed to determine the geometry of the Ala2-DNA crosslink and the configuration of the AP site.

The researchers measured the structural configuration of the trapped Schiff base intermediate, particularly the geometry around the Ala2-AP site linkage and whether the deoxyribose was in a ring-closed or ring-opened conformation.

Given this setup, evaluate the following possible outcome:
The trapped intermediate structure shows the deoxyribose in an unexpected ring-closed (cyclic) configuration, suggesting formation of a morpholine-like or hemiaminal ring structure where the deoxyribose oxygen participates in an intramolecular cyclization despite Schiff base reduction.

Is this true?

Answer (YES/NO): NO